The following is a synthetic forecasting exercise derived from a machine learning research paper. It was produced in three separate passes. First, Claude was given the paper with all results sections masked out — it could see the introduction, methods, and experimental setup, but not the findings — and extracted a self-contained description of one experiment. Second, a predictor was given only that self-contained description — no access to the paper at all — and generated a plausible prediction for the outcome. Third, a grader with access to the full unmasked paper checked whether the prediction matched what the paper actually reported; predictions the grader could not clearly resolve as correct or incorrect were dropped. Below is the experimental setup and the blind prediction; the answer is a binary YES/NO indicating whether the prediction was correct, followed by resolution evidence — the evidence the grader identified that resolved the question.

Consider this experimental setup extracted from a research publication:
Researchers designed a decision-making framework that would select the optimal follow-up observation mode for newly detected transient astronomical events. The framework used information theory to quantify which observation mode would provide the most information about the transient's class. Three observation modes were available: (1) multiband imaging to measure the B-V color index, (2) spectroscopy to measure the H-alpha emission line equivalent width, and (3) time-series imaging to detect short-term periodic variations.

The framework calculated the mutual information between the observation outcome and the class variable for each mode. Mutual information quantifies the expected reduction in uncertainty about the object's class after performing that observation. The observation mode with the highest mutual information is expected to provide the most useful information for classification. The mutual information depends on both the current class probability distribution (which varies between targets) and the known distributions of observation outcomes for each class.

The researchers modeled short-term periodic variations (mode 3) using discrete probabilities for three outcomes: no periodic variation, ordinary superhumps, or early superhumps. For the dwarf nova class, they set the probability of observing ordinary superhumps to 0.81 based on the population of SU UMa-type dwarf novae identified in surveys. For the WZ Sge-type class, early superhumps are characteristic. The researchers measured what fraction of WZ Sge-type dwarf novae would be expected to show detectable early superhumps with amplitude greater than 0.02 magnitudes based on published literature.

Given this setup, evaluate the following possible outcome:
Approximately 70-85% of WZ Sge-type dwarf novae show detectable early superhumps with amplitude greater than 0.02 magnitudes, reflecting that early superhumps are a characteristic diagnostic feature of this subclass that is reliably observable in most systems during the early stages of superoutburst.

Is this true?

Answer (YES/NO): NO